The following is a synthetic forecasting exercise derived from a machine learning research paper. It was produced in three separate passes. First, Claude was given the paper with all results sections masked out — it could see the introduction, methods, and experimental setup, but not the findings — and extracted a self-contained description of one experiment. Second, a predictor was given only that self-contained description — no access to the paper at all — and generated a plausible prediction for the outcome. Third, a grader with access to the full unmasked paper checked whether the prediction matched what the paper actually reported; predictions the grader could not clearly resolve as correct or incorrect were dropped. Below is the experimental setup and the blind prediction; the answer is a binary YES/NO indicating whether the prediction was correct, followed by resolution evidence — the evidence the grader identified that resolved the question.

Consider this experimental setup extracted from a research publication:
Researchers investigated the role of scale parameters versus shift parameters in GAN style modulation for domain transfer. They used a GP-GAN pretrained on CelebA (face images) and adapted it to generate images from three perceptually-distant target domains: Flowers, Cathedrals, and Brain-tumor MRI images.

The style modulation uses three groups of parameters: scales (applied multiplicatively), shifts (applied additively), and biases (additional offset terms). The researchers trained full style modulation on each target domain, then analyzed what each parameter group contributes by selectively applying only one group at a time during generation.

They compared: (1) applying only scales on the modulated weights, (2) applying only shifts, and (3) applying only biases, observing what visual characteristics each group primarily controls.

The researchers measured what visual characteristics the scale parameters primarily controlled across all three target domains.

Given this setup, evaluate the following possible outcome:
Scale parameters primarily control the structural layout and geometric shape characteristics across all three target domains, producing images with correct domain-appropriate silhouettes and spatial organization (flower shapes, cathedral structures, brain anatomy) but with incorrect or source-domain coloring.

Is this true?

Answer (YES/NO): NO